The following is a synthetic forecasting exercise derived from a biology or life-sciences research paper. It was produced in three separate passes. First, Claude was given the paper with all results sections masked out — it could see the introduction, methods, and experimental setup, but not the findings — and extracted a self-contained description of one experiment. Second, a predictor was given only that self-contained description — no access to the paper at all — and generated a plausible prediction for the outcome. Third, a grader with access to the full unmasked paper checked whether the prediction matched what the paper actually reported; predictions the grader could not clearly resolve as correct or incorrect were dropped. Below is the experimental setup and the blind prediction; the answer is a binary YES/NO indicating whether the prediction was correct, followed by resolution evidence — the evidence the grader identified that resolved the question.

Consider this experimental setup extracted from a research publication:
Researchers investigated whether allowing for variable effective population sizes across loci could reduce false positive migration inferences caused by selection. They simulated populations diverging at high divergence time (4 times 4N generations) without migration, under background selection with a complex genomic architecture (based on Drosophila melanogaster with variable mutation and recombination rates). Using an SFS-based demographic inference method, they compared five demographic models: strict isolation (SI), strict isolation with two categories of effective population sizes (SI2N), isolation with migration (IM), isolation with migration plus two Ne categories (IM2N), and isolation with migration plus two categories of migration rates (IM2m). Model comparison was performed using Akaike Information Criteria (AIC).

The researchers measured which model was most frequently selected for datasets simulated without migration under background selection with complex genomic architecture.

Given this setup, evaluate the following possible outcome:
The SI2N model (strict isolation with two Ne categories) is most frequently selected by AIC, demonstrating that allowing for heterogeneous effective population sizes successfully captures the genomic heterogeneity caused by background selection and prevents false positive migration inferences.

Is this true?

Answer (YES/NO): NO